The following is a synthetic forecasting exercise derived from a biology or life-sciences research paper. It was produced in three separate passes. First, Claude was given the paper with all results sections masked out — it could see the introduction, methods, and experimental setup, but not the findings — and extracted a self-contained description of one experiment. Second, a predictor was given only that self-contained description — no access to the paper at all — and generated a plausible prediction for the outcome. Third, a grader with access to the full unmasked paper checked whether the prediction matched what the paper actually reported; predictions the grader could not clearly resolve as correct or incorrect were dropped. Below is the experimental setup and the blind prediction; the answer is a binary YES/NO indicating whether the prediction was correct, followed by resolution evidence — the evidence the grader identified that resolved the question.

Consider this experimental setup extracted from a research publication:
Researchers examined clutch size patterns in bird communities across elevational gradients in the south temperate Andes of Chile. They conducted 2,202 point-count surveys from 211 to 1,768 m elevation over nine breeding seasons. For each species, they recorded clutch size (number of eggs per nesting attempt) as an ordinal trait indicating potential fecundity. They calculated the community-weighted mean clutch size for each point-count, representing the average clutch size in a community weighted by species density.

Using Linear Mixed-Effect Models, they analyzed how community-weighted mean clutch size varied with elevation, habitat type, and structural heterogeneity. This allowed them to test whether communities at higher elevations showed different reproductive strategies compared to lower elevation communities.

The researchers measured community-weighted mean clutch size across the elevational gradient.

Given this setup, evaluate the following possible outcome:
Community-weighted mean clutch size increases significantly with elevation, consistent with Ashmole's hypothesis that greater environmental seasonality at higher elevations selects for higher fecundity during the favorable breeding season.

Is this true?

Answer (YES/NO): NO